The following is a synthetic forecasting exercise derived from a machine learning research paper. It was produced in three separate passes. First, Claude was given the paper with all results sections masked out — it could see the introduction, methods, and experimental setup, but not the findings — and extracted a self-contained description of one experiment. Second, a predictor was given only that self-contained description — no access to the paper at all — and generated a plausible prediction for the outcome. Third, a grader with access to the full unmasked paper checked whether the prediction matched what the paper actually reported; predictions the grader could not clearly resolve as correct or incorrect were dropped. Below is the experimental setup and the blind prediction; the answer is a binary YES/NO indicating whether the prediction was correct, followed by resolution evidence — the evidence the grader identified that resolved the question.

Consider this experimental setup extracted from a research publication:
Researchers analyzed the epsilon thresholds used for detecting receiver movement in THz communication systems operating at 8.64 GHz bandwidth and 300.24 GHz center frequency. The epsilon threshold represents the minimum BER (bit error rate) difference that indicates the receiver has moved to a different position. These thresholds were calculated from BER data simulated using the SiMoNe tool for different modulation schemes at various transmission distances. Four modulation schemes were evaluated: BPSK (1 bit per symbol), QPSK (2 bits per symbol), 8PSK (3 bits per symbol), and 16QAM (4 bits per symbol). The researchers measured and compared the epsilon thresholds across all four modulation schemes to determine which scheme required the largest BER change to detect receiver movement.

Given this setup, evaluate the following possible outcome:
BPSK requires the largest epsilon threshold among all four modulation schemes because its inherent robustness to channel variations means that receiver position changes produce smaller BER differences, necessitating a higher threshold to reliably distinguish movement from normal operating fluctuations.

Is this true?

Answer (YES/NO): NO